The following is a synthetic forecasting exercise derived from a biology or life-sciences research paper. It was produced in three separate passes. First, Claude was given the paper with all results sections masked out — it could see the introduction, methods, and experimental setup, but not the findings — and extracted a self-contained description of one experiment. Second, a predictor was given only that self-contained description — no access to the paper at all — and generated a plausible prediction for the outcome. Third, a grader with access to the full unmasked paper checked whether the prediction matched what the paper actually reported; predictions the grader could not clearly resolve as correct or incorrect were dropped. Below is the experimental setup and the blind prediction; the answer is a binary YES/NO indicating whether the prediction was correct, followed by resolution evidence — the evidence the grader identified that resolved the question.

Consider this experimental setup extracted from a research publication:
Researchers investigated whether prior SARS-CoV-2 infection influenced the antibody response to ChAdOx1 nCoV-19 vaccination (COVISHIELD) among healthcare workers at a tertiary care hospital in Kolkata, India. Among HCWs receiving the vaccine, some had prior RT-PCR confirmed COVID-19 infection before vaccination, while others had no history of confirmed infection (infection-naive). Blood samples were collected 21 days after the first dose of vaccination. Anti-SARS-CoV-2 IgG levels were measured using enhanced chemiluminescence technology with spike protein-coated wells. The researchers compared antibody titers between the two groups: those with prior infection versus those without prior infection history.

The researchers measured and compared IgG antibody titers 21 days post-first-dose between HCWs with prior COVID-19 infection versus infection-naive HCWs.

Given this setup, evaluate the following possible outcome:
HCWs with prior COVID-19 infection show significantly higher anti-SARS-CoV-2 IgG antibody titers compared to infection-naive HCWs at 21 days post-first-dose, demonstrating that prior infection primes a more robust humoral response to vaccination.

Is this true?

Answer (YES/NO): YES